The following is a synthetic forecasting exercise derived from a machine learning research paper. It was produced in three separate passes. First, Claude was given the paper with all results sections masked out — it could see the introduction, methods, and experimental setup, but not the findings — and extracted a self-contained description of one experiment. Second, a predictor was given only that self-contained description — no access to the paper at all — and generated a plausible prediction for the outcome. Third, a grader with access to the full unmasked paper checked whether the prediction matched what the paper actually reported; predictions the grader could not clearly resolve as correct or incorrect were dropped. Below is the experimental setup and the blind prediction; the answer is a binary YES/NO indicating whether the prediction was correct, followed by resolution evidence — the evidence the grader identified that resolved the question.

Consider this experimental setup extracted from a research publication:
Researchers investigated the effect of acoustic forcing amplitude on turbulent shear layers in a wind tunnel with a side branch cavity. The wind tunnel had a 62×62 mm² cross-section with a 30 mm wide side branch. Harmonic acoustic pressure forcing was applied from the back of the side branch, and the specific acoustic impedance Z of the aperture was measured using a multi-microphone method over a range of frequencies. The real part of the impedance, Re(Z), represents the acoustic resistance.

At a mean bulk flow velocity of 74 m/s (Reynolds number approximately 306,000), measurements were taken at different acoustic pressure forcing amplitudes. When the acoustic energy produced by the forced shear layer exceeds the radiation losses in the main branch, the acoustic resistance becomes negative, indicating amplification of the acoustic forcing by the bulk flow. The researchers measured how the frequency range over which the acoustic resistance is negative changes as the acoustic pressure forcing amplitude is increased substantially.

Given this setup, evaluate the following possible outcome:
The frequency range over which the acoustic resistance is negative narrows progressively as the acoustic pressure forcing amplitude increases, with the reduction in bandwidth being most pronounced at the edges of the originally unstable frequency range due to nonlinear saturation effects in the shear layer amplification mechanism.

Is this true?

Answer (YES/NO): YES